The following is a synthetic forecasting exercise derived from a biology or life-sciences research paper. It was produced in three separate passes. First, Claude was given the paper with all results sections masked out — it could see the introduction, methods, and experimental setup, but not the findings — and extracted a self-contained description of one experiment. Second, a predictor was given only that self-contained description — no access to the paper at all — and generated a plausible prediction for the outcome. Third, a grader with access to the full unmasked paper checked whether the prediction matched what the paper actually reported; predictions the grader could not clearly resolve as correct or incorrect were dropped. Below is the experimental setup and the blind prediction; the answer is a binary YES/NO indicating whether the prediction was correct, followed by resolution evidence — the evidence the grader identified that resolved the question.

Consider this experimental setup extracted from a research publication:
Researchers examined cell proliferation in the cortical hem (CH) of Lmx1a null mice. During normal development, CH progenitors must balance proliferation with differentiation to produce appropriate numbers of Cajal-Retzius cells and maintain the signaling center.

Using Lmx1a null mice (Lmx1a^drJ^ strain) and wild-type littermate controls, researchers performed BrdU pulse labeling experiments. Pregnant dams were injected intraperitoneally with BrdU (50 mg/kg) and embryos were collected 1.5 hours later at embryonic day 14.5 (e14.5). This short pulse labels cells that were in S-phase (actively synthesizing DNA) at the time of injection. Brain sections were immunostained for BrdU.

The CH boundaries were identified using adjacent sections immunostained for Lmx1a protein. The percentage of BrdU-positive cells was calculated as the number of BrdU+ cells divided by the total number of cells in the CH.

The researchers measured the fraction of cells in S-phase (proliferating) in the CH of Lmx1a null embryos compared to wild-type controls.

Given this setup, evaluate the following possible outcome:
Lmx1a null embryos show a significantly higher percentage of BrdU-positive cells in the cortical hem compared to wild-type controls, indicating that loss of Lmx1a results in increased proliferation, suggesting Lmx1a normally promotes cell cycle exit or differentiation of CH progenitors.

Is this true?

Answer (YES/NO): NO